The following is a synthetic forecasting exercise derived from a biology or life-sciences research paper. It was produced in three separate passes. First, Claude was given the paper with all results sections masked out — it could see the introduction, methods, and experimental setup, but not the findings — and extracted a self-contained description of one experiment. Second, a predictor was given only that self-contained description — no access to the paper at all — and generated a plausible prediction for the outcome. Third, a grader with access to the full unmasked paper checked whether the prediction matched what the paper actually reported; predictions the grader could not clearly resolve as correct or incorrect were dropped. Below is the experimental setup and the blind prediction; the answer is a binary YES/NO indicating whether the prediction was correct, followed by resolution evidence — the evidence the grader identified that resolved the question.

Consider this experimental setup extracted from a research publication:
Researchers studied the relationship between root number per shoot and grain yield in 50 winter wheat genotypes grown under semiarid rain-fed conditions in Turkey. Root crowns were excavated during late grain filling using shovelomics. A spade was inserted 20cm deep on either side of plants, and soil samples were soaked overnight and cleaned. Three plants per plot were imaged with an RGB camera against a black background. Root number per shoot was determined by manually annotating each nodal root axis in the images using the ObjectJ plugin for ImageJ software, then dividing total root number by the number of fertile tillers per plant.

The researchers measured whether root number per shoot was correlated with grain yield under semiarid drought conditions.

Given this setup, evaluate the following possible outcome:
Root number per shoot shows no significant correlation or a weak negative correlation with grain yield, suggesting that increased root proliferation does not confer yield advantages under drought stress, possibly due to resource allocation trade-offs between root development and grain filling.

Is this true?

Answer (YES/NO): NO